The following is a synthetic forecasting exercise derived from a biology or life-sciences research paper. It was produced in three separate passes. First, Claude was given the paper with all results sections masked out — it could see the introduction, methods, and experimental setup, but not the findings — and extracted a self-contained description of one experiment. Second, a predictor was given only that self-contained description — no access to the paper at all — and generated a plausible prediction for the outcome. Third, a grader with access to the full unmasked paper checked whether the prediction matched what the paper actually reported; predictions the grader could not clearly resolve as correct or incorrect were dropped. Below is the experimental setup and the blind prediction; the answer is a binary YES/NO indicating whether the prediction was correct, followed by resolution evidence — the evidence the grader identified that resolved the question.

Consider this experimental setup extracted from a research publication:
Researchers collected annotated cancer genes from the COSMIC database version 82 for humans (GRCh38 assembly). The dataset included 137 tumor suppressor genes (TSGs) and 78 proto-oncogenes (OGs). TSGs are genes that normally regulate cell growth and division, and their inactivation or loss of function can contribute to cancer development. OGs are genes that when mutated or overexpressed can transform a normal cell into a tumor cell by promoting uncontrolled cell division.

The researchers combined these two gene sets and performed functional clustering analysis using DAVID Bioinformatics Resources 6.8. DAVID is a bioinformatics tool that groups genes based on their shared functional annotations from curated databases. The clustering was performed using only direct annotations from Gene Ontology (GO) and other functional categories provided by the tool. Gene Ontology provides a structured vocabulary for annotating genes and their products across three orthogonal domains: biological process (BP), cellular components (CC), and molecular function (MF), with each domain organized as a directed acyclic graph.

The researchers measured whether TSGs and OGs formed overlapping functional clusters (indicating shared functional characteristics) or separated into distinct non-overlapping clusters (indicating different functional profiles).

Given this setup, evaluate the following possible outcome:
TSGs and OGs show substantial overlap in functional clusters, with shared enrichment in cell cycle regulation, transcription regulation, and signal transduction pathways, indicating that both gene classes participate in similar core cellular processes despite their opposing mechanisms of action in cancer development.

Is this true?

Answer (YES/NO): NO